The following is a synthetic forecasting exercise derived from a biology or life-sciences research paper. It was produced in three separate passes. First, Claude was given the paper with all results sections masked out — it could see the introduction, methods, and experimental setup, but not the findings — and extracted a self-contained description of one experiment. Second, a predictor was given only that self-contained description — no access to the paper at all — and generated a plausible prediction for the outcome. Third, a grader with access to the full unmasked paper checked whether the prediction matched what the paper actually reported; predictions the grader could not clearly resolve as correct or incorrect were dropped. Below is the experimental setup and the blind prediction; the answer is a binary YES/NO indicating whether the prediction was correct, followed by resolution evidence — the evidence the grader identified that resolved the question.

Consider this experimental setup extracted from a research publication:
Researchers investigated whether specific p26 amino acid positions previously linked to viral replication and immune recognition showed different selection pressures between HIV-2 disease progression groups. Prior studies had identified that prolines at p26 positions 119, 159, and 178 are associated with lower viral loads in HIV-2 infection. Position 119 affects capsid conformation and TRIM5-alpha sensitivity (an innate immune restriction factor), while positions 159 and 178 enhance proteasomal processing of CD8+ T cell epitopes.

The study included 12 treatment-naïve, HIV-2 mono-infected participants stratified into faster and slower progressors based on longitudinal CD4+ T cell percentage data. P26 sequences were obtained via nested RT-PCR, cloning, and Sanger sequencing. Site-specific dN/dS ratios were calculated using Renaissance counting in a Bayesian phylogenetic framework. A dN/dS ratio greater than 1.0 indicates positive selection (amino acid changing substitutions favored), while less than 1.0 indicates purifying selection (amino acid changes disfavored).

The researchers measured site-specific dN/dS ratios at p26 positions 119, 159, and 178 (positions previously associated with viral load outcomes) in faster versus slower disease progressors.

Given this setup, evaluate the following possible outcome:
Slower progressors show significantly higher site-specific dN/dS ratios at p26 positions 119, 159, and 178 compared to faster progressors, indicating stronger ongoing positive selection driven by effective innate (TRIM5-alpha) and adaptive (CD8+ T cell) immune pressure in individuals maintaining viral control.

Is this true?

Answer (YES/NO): NO